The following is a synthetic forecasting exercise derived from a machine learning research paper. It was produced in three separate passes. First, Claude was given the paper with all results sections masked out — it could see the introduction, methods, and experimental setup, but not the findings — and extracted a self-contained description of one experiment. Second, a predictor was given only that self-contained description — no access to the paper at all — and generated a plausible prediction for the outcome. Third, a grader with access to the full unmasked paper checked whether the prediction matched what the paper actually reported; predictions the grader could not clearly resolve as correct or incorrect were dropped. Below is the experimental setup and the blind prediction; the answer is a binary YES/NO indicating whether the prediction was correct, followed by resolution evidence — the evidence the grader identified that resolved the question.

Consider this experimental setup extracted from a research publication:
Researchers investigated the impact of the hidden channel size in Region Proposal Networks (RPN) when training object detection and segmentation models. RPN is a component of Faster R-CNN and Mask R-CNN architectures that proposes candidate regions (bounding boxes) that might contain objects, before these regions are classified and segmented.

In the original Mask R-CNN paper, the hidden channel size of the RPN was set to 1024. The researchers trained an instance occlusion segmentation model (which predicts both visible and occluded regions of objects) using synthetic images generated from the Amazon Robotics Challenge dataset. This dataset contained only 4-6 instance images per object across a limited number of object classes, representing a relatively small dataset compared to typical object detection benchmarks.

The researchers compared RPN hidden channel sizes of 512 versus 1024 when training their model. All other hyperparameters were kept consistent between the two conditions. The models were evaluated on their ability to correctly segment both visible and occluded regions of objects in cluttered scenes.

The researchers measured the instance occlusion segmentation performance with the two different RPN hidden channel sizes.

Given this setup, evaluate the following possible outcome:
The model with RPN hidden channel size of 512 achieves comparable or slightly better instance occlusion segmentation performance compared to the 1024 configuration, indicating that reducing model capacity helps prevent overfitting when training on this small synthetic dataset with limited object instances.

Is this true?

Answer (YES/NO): YES